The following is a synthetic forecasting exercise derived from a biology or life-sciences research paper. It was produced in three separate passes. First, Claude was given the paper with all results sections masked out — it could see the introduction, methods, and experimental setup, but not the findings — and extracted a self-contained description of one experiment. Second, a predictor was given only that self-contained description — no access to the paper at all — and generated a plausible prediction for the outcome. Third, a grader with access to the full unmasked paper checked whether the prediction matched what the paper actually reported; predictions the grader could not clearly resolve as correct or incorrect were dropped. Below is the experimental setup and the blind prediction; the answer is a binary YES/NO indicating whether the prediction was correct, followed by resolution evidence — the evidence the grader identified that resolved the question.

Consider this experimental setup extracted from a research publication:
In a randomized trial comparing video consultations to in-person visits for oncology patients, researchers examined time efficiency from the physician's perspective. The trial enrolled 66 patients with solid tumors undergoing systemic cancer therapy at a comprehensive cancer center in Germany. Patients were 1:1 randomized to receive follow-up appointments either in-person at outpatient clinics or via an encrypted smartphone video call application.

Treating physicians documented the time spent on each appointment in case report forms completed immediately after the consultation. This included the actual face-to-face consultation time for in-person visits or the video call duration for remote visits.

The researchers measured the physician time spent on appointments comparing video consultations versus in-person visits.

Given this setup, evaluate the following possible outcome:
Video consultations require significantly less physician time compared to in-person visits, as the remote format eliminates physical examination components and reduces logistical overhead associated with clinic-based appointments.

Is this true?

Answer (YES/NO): NO